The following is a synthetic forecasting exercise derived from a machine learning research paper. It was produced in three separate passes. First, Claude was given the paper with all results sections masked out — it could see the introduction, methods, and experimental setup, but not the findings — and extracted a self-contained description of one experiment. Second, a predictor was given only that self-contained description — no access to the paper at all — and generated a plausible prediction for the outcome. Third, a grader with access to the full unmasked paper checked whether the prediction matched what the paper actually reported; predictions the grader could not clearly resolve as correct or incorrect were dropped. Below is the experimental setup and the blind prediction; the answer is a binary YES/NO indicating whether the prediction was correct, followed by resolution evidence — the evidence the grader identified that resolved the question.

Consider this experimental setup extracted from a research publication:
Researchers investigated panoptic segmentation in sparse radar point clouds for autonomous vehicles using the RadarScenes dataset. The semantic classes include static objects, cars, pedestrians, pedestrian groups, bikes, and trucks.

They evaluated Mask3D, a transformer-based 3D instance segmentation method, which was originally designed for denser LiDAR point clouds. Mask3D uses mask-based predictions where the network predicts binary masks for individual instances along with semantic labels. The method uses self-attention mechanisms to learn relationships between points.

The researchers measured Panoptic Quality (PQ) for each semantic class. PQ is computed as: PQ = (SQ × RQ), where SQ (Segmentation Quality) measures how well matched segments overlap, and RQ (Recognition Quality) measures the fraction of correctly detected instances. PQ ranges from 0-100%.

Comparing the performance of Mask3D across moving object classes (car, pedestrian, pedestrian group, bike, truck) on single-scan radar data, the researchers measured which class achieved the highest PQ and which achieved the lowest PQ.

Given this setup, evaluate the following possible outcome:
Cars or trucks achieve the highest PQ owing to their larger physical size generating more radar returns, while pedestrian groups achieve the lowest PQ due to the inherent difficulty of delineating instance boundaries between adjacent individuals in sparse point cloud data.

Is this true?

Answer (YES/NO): NO